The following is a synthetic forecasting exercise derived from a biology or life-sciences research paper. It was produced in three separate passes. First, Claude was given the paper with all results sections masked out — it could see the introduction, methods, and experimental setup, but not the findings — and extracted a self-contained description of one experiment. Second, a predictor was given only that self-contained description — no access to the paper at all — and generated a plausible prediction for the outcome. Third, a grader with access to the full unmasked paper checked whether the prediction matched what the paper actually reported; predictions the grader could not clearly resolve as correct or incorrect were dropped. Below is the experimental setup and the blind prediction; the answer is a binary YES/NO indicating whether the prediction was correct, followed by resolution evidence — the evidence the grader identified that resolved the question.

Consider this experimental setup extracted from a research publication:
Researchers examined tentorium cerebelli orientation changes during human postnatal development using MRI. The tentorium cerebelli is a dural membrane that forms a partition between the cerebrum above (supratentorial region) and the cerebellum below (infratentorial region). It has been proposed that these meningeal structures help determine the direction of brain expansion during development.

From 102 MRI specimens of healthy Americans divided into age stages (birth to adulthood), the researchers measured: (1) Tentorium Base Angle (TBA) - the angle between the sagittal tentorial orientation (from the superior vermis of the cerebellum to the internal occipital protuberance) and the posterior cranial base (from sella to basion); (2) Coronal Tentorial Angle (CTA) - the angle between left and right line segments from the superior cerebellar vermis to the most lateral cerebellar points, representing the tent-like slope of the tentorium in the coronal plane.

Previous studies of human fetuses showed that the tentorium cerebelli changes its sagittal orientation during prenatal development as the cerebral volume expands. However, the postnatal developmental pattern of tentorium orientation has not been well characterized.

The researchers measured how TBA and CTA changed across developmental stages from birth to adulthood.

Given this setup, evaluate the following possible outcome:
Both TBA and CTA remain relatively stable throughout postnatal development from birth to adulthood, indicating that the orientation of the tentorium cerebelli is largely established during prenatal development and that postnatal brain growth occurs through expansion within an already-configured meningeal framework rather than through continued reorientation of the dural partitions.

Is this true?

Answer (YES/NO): YES